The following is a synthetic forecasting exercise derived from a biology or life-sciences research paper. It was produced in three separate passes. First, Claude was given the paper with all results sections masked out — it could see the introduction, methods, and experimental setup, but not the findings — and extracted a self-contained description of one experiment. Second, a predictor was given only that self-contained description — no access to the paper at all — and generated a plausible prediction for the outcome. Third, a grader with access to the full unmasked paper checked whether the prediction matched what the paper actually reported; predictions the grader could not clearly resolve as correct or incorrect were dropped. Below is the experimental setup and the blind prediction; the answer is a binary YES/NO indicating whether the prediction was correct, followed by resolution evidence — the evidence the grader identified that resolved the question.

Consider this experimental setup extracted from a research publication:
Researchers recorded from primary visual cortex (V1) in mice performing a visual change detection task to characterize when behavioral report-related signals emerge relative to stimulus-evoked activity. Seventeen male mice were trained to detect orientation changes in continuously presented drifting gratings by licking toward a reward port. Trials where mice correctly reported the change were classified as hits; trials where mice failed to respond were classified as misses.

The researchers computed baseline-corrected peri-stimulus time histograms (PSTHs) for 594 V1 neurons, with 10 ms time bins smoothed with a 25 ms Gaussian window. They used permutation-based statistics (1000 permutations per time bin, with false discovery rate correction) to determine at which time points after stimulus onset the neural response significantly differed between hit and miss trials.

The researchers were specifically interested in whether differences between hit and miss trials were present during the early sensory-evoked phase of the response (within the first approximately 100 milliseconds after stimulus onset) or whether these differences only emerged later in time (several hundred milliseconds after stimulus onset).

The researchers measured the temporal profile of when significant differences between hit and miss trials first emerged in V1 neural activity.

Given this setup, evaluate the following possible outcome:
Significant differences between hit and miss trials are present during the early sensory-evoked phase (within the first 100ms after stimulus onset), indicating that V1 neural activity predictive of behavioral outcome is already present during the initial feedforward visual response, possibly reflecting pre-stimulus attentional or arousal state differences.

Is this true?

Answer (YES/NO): NO